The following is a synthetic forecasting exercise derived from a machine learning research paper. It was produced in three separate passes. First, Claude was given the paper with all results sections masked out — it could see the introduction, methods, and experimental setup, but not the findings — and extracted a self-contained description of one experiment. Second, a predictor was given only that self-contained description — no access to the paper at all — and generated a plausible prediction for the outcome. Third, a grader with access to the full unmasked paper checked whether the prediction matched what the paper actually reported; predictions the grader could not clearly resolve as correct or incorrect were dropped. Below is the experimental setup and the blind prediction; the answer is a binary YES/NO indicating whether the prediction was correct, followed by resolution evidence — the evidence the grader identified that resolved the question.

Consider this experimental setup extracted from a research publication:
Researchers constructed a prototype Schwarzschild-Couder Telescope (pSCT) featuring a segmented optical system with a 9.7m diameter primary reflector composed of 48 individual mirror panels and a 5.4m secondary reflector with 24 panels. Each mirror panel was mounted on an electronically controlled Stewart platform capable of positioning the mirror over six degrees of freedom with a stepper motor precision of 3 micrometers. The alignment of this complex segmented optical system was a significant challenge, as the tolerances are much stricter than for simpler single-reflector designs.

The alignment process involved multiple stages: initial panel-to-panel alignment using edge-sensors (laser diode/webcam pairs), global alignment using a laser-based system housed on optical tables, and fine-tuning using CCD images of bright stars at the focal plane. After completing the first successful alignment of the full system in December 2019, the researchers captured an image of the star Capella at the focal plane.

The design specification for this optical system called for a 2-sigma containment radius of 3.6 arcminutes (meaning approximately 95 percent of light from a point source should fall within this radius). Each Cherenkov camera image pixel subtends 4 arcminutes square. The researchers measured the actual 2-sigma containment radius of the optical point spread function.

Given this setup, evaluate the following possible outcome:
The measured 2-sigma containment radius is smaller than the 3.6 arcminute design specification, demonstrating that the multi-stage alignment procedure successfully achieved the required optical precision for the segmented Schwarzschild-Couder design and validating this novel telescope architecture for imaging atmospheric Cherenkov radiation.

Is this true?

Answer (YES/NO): YES